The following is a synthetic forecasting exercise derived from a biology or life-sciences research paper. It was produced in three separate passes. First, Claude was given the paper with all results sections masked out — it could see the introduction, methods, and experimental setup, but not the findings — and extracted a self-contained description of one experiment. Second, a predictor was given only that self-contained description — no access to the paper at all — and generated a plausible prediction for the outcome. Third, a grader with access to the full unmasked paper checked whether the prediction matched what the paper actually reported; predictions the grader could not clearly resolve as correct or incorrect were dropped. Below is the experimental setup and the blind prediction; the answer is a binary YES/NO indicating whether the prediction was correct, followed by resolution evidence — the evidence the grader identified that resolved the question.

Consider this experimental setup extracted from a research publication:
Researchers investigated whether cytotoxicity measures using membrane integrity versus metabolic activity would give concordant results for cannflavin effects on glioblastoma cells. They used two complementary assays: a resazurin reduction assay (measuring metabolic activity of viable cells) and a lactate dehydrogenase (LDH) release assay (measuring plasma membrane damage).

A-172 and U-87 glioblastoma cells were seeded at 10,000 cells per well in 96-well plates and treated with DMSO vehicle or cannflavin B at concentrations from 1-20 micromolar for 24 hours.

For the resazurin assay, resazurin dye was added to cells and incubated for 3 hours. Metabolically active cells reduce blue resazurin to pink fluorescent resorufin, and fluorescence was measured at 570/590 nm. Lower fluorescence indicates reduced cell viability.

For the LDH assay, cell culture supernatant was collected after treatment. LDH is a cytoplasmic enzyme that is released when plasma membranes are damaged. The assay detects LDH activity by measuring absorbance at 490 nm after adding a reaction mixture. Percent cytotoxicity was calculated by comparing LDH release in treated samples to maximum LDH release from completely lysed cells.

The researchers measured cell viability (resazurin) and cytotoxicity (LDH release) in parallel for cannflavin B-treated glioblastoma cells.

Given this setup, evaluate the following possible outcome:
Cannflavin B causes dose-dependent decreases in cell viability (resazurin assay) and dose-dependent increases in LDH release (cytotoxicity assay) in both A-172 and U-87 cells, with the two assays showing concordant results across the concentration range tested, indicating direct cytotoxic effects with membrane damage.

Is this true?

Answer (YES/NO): NO